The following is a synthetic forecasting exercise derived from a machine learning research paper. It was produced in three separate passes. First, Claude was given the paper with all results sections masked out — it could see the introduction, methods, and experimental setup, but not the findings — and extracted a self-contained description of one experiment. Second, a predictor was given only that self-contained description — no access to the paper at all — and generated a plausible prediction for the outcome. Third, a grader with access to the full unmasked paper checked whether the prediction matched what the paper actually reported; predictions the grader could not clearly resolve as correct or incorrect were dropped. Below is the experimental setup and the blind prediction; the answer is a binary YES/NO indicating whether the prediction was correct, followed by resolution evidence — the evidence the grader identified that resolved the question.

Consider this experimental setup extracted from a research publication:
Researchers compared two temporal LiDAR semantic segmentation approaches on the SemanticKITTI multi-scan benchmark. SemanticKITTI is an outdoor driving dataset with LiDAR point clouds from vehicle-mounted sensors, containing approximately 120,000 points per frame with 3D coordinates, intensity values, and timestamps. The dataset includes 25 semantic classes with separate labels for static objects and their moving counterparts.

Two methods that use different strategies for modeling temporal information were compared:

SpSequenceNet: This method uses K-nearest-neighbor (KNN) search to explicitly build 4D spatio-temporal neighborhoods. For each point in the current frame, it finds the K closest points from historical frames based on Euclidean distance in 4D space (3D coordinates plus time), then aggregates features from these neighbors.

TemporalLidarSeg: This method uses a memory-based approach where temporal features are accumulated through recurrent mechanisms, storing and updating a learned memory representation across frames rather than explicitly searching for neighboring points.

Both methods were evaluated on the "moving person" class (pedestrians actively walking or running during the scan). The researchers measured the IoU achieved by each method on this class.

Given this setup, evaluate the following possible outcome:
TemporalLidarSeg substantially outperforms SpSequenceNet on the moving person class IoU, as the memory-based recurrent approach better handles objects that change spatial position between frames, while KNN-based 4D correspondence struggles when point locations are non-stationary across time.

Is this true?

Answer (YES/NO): YES